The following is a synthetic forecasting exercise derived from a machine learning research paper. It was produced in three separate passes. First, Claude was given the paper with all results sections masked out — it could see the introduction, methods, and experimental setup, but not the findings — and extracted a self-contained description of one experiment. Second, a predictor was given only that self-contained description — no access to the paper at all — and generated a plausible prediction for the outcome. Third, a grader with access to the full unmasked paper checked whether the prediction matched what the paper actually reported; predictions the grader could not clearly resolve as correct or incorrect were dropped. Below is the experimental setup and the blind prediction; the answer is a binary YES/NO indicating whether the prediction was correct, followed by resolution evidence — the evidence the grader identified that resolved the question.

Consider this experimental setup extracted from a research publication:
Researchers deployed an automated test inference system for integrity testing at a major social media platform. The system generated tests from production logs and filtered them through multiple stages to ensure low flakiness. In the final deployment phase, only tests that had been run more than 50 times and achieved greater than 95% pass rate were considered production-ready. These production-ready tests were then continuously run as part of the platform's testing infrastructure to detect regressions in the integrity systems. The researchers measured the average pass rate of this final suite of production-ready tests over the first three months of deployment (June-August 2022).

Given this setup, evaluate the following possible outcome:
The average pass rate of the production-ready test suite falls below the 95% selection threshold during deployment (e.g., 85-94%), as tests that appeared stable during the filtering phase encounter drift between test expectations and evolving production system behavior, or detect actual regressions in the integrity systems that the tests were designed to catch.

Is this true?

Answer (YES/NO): NO